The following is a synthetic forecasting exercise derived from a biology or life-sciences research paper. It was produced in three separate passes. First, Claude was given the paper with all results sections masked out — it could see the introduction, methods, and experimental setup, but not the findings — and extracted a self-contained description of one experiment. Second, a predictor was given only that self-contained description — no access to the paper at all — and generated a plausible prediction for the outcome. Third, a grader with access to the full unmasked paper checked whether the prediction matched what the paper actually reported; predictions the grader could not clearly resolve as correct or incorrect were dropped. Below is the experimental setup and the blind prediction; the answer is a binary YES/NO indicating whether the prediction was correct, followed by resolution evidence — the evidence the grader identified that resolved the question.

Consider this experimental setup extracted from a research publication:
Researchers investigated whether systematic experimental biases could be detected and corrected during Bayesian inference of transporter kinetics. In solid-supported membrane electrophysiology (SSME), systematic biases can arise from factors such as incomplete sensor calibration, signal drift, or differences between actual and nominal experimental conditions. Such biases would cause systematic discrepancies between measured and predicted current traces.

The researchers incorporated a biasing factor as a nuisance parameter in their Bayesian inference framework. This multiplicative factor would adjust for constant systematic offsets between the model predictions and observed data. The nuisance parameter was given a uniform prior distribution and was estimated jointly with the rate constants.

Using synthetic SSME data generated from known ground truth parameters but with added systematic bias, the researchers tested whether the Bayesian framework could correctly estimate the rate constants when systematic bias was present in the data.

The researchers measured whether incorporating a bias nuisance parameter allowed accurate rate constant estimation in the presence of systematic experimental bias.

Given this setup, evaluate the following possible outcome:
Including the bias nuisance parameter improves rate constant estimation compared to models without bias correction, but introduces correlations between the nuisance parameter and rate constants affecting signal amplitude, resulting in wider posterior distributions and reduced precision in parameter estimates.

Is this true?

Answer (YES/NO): NO